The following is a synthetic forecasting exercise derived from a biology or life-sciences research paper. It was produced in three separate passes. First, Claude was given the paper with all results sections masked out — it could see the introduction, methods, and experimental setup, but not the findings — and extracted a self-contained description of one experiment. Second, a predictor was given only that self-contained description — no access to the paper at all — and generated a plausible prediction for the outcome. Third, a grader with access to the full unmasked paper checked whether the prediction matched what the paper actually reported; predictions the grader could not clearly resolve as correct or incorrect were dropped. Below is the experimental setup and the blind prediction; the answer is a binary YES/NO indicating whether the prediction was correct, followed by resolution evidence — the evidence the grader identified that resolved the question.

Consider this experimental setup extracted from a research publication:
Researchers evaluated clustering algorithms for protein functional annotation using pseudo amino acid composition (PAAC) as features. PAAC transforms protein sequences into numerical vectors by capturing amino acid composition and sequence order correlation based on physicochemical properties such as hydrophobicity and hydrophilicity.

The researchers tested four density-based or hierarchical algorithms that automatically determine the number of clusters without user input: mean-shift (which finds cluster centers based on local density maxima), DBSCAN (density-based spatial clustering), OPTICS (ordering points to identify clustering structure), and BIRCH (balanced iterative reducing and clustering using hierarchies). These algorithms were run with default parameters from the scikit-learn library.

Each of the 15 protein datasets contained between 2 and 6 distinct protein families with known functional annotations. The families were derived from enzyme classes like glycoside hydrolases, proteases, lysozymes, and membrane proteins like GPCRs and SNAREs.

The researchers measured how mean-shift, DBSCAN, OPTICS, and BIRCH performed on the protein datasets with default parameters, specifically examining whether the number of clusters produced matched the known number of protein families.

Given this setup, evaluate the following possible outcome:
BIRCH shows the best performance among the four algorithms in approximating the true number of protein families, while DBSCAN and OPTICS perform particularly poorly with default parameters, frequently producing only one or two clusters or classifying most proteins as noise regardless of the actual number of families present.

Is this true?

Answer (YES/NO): NO